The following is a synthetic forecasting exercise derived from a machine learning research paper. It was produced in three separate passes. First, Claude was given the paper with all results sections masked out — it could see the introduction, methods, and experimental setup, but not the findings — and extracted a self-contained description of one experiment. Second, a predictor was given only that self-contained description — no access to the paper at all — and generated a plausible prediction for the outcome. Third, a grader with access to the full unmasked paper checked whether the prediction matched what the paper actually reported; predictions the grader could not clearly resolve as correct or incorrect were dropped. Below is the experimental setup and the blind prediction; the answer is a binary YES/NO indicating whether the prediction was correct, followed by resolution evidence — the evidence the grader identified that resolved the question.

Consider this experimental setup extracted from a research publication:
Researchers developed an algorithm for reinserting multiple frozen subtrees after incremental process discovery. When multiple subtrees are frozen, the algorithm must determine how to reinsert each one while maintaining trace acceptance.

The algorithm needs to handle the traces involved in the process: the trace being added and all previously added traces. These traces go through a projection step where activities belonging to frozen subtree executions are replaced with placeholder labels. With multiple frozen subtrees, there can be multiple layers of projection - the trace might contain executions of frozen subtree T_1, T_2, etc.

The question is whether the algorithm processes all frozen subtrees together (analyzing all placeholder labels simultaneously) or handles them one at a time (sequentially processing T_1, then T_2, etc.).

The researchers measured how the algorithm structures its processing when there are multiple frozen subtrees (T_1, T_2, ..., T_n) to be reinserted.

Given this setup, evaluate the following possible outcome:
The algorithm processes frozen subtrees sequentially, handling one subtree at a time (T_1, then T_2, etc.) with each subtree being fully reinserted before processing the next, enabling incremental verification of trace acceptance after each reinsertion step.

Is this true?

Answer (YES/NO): YES